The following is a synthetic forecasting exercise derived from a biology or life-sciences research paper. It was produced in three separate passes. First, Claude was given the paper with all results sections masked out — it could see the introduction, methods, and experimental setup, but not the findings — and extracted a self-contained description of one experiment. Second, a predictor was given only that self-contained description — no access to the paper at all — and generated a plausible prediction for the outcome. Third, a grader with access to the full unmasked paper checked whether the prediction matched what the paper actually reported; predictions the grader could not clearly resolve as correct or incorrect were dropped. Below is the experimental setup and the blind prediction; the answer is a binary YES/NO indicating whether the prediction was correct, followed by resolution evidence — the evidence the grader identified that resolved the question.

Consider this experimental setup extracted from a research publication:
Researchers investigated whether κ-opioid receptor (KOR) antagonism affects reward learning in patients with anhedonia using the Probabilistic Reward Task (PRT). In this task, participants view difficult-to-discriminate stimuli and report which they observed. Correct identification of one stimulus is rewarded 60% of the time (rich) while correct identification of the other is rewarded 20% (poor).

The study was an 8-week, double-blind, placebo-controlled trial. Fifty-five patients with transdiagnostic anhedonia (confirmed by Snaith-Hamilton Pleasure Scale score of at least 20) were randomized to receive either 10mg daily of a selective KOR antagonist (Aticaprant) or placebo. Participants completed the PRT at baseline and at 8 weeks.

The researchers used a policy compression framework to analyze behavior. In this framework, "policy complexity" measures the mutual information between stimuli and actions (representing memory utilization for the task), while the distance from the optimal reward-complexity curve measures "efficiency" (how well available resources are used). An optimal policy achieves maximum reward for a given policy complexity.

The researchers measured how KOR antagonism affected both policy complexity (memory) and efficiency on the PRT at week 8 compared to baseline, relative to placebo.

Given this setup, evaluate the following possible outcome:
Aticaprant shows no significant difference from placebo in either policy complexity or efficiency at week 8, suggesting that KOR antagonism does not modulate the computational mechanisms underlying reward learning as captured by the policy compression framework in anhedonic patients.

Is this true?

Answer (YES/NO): NO